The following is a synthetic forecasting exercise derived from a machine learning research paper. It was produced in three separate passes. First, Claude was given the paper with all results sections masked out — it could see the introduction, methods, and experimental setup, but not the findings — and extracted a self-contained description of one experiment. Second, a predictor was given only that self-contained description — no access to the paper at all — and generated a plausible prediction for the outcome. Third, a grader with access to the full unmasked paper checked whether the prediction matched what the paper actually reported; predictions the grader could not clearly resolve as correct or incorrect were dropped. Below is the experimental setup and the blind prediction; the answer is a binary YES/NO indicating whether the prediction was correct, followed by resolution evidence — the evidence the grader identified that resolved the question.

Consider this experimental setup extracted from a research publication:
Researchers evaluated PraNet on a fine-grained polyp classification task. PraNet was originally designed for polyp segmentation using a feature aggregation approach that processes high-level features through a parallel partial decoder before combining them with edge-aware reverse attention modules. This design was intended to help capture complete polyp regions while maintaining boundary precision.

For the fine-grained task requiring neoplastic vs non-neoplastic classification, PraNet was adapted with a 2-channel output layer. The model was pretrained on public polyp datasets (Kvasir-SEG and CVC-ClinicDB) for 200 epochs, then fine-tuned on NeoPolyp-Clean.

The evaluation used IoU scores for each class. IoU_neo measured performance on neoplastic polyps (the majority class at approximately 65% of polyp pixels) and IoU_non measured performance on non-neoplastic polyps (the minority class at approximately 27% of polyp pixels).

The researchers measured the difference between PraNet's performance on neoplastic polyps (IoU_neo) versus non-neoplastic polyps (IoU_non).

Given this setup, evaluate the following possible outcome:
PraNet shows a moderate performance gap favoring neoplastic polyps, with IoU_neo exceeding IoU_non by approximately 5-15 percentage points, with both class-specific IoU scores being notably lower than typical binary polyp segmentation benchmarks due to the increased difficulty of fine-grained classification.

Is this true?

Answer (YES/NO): NO